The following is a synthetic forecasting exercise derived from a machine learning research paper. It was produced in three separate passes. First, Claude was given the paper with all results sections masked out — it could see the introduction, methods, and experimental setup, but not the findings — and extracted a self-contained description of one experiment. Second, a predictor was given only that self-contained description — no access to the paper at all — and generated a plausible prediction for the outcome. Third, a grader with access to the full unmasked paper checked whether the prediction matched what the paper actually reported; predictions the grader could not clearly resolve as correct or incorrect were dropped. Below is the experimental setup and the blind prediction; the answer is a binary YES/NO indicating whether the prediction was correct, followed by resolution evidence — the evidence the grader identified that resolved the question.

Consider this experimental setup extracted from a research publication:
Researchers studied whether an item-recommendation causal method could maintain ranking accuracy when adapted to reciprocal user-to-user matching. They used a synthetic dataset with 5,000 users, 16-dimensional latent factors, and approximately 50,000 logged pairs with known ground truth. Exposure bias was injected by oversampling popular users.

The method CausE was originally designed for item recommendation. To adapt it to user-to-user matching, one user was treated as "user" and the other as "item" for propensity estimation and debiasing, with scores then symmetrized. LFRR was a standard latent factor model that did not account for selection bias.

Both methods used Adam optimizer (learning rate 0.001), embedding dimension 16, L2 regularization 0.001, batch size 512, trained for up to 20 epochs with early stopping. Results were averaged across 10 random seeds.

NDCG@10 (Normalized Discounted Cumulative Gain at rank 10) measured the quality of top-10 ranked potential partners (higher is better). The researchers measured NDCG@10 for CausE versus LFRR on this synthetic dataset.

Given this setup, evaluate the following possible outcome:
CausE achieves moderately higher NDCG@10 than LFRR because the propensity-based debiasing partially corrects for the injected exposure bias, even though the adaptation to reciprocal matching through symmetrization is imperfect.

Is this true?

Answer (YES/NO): NO